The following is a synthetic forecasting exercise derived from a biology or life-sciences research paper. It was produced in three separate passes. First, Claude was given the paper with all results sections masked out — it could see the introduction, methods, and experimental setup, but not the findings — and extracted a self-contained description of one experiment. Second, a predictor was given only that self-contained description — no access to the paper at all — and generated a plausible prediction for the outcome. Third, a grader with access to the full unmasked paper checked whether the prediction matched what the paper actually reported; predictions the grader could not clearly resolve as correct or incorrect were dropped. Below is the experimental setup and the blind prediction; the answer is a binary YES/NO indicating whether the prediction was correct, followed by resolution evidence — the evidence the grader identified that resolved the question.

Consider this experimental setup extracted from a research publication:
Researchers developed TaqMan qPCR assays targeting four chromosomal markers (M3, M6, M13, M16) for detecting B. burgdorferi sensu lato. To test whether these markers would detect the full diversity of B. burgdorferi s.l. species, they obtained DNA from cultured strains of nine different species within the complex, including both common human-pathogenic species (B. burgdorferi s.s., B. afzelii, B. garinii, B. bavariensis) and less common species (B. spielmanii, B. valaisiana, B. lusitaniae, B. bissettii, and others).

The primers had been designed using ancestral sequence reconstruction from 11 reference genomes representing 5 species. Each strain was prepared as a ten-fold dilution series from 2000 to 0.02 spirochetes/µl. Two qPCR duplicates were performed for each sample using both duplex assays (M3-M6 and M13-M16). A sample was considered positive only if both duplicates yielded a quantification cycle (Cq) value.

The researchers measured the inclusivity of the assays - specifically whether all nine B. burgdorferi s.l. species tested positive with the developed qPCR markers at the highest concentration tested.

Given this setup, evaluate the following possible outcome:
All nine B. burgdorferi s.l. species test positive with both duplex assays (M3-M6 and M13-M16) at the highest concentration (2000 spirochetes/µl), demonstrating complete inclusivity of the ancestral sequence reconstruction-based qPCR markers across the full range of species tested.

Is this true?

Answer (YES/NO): NO